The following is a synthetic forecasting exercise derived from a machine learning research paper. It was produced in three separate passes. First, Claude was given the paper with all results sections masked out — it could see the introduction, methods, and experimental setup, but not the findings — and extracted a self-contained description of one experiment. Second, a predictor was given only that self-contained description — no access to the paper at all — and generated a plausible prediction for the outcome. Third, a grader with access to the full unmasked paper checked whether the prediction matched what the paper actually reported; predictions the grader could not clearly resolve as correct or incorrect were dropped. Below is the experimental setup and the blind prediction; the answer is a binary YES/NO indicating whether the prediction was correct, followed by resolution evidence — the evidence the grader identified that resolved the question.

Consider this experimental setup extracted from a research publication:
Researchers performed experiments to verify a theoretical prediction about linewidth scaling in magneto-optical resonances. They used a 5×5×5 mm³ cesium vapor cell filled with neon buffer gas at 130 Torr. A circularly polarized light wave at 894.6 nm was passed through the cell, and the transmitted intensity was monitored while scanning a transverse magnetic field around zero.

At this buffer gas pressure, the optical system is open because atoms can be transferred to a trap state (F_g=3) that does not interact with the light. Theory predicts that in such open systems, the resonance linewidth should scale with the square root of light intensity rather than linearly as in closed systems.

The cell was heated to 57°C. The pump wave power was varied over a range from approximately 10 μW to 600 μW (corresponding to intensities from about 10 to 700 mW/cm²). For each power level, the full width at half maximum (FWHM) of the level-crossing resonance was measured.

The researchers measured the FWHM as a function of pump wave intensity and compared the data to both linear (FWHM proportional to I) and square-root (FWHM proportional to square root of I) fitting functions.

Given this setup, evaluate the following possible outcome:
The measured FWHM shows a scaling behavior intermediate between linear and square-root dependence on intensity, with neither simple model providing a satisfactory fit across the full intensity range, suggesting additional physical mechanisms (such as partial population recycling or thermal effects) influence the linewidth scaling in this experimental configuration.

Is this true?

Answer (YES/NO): NO